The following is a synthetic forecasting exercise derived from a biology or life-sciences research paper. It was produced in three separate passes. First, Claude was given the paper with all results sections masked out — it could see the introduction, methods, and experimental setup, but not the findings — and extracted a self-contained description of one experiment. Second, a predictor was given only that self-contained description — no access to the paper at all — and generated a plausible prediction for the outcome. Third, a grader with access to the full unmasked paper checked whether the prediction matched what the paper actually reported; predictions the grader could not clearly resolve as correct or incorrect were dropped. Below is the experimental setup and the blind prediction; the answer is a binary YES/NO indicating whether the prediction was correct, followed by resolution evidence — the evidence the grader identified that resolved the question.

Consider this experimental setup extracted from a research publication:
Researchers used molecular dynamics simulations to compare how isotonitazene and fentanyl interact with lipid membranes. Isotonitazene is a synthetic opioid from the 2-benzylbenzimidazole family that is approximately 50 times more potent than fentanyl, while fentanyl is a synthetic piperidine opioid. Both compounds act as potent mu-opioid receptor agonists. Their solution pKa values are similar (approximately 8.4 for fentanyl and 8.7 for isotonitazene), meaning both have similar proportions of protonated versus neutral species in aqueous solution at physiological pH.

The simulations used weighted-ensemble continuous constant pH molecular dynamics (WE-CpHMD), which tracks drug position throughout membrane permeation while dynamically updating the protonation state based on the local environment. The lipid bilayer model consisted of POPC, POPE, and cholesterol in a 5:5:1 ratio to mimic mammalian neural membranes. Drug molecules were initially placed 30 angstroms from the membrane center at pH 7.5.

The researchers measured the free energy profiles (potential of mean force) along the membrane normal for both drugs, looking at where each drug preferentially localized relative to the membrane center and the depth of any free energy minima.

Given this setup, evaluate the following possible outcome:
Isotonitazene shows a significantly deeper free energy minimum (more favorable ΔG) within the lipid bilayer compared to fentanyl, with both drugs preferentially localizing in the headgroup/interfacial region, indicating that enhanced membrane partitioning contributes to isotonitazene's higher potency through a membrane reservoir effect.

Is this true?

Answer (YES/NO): NO